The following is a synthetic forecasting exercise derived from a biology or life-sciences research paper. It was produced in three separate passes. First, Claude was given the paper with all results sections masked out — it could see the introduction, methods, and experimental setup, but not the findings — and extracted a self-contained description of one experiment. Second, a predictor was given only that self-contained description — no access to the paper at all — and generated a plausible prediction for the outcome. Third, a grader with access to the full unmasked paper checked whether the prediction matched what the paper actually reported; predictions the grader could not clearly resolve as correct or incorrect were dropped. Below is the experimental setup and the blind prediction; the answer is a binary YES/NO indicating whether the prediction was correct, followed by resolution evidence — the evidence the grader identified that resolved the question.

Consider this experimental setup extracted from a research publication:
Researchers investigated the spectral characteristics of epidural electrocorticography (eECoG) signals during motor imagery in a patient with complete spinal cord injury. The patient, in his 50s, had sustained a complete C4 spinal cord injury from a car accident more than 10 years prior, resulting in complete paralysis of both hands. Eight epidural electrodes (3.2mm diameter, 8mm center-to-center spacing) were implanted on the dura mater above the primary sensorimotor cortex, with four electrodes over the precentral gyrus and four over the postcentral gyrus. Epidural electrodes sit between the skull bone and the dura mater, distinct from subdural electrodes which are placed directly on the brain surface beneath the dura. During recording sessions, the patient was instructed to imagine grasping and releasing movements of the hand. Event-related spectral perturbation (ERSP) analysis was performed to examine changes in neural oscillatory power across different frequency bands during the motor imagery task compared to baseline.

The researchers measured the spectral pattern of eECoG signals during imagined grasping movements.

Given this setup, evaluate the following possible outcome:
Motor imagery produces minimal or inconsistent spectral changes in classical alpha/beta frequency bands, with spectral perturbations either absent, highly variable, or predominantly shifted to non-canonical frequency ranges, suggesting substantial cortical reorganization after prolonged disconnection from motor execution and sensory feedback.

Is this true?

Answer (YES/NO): NO